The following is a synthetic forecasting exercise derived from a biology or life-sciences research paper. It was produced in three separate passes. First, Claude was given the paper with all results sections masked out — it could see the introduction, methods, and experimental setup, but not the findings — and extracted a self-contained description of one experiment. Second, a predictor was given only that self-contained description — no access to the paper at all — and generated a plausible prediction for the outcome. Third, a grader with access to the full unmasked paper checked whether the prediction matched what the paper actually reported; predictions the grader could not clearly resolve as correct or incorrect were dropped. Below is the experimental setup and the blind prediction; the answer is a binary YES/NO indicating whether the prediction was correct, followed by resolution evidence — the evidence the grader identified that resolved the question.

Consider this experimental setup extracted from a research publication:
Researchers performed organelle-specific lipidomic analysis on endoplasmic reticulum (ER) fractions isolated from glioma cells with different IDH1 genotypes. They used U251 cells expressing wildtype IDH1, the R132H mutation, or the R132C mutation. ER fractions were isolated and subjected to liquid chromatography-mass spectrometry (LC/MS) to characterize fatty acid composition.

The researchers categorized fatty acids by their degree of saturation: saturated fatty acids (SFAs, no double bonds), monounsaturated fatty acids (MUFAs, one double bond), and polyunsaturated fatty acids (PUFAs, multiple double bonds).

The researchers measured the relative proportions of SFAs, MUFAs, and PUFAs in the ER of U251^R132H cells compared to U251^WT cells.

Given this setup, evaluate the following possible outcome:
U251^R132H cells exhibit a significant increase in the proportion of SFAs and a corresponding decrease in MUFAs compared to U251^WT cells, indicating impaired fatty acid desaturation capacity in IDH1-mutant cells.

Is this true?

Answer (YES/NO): NO